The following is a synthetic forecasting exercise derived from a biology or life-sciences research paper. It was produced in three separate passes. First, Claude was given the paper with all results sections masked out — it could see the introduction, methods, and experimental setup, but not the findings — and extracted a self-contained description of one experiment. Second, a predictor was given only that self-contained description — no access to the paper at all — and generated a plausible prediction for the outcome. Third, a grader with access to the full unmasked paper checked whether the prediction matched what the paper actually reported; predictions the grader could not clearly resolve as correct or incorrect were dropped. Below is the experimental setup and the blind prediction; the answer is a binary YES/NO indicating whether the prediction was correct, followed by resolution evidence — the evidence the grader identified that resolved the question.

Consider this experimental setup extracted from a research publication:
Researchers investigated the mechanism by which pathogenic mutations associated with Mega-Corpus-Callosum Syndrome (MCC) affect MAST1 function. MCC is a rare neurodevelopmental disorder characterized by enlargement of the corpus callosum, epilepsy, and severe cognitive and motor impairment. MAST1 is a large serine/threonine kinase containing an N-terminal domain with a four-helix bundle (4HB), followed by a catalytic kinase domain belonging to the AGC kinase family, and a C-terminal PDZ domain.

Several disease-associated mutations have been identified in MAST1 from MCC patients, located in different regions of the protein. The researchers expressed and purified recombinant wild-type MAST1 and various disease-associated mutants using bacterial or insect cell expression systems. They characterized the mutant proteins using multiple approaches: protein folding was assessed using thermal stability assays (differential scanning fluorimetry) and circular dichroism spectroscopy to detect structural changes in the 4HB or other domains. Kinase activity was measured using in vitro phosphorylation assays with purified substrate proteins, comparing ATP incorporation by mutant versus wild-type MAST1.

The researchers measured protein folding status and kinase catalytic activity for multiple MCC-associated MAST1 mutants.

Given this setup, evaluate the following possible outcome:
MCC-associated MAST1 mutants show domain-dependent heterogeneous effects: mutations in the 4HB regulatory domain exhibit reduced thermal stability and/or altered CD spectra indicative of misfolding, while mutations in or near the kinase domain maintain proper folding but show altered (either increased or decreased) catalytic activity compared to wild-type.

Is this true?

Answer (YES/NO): YES